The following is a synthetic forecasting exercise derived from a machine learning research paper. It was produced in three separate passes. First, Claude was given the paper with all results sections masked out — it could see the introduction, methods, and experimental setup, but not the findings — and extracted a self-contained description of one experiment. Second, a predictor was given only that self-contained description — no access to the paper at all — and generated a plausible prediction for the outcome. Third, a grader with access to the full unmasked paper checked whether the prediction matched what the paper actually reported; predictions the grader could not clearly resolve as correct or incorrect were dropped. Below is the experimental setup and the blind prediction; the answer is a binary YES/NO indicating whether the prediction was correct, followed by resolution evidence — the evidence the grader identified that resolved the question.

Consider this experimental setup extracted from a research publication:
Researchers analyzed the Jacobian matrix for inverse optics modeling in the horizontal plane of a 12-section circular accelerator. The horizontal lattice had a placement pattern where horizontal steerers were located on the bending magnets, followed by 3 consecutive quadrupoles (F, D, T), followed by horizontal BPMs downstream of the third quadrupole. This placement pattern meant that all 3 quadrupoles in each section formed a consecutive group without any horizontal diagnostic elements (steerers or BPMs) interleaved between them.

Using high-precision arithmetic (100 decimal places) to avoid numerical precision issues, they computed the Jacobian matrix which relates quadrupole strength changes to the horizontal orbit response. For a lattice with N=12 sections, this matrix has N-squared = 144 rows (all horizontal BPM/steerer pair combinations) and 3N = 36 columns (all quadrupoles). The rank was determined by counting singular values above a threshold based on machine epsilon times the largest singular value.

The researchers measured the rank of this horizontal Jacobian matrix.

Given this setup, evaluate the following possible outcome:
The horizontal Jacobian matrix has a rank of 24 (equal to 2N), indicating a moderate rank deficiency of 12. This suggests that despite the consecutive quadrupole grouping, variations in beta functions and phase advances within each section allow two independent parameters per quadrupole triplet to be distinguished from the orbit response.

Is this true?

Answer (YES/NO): NO